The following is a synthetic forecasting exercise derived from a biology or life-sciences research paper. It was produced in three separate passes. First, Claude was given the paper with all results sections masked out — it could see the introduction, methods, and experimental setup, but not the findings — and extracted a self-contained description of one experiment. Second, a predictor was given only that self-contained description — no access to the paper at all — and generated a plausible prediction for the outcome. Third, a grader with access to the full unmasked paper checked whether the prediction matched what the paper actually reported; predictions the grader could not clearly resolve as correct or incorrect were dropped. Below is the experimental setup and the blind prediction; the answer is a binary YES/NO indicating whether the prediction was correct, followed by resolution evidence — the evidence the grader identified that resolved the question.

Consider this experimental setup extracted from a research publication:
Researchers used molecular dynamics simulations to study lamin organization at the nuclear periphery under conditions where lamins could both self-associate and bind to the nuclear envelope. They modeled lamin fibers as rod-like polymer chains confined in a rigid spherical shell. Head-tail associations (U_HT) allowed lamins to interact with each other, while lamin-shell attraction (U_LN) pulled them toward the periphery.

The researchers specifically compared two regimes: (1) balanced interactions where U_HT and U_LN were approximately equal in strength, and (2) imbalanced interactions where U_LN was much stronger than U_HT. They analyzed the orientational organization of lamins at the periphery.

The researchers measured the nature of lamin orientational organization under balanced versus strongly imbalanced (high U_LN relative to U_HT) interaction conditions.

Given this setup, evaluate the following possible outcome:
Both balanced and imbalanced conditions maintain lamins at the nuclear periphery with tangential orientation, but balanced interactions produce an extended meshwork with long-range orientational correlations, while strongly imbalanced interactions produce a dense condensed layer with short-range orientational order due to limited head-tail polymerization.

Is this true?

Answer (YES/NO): NO